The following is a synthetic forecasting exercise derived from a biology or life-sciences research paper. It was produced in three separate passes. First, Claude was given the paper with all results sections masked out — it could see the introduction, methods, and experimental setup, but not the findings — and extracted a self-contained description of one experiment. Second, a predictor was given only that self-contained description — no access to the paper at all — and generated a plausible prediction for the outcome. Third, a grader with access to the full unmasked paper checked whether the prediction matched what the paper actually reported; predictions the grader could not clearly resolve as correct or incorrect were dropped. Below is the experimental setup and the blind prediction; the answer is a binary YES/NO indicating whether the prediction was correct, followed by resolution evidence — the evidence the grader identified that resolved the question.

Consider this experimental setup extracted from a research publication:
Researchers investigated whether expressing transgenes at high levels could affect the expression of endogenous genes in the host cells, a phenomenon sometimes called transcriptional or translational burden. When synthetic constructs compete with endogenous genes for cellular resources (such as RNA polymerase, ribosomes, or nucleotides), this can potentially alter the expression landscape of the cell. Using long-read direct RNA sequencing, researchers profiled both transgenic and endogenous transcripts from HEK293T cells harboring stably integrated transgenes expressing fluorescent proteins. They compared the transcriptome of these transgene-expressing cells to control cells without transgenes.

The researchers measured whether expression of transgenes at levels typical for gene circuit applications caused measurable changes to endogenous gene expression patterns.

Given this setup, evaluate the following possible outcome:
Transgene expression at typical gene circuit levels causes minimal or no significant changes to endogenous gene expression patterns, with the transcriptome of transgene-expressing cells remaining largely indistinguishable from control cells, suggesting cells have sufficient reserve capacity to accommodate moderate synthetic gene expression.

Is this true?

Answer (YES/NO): YES